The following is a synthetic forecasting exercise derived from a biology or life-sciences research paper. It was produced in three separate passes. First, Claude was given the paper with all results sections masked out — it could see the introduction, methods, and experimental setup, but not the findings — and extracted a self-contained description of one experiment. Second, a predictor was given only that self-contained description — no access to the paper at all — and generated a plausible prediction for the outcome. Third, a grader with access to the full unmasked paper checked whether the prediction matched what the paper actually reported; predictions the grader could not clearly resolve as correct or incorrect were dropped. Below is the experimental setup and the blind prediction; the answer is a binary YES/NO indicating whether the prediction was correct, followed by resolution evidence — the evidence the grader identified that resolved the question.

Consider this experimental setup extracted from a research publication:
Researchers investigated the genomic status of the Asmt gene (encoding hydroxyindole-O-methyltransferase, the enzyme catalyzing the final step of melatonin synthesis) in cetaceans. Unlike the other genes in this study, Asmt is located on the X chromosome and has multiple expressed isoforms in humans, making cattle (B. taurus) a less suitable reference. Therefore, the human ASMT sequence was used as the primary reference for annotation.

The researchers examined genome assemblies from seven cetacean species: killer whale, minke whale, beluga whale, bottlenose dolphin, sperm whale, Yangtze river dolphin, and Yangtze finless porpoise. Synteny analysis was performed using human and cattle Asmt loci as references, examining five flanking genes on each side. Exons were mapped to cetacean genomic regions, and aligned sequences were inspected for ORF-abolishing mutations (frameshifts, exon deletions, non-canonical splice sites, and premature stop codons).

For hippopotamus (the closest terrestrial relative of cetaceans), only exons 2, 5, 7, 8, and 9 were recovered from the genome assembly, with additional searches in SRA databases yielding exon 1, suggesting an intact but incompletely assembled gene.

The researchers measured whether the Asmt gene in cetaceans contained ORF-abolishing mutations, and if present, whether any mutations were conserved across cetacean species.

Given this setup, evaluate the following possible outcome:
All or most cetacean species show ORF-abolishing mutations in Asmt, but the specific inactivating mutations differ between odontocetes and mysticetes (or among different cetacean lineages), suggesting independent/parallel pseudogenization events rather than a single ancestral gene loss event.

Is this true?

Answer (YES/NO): NO